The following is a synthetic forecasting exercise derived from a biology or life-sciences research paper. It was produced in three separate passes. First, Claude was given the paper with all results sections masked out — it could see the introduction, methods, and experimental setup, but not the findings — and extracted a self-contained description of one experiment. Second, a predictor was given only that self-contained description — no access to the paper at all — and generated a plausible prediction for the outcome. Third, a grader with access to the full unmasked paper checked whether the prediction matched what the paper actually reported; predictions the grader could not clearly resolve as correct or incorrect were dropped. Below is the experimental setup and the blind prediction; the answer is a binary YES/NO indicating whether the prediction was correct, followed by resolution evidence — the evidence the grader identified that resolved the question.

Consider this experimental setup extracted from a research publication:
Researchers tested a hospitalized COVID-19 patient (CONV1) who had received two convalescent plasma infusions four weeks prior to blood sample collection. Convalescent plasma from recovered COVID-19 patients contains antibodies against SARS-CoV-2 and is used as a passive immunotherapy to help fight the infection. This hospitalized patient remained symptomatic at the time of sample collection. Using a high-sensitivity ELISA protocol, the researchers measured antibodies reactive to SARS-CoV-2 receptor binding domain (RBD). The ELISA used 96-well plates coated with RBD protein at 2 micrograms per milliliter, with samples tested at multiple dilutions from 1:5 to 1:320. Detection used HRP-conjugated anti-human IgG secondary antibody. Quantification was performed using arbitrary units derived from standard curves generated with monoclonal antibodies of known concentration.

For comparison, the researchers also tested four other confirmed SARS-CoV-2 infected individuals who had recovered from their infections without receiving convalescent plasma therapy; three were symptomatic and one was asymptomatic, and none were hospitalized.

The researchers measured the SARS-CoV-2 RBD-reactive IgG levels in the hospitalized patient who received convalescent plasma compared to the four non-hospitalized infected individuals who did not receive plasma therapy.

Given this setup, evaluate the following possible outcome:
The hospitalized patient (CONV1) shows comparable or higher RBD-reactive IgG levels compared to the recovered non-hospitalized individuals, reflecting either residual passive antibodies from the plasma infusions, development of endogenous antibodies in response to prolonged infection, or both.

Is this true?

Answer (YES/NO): NO